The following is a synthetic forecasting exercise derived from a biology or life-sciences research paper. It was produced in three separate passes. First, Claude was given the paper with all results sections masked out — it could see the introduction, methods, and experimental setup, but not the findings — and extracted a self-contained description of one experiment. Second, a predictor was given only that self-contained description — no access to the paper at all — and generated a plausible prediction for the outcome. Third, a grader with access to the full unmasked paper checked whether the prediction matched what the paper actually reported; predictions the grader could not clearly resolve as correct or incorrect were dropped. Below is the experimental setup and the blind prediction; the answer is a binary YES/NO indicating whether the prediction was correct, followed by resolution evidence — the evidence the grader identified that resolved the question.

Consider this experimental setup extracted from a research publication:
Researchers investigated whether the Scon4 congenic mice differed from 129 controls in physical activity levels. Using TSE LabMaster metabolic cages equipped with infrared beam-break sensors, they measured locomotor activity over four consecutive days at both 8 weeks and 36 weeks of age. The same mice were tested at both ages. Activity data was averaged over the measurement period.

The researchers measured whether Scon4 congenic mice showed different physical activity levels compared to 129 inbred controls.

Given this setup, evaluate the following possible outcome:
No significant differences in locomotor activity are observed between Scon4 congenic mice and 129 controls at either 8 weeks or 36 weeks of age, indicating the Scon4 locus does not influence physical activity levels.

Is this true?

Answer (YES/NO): YES